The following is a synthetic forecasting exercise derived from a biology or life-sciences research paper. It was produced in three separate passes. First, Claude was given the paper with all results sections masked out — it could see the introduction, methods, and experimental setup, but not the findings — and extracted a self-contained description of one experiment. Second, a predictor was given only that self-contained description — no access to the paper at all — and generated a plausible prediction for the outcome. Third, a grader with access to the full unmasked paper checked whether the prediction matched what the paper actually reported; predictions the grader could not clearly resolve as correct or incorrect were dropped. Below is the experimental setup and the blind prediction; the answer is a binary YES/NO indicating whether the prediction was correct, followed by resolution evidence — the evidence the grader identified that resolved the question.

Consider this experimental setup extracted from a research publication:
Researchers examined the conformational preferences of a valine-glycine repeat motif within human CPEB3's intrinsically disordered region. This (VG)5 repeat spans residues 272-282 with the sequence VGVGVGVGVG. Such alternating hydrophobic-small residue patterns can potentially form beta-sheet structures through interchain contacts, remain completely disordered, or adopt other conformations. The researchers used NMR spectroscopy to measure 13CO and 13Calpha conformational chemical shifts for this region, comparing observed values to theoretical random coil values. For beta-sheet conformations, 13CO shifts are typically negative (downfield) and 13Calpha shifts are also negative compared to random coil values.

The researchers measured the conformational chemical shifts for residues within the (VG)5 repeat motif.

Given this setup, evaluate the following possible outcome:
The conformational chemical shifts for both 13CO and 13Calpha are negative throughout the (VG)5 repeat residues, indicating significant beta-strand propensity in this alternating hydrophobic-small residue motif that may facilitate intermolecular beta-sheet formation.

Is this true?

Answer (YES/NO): NO